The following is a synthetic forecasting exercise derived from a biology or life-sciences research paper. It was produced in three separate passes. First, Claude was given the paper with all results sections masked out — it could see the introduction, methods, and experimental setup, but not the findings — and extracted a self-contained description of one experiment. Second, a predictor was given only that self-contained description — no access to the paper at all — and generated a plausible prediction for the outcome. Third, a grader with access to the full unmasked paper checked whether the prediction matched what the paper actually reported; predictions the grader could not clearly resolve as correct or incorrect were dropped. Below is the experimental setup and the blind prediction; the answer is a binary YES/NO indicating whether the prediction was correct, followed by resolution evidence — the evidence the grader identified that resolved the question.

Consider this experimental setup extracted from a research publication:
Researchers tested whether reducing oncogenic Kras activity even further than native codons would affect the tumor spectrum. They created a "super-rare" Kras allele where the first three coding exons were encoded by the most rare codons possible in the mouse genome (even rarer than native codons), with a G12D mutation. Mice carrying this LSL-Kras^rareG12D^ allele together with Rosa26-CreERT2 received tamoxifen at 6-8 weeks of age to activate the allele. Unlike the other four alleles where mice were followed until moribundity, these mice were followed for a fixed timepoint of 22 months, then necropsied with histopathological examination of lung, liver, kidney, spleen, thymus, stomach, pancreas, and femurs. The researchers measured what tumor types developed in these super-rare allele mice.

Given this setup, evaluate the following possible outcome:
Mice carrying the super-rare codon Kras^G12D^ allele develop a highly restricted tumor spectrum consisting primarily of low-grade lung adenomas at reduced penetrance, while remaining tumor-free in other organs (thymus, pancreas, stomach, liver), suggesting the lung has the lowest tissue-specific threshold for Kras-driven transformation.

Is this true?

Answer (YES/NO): NO